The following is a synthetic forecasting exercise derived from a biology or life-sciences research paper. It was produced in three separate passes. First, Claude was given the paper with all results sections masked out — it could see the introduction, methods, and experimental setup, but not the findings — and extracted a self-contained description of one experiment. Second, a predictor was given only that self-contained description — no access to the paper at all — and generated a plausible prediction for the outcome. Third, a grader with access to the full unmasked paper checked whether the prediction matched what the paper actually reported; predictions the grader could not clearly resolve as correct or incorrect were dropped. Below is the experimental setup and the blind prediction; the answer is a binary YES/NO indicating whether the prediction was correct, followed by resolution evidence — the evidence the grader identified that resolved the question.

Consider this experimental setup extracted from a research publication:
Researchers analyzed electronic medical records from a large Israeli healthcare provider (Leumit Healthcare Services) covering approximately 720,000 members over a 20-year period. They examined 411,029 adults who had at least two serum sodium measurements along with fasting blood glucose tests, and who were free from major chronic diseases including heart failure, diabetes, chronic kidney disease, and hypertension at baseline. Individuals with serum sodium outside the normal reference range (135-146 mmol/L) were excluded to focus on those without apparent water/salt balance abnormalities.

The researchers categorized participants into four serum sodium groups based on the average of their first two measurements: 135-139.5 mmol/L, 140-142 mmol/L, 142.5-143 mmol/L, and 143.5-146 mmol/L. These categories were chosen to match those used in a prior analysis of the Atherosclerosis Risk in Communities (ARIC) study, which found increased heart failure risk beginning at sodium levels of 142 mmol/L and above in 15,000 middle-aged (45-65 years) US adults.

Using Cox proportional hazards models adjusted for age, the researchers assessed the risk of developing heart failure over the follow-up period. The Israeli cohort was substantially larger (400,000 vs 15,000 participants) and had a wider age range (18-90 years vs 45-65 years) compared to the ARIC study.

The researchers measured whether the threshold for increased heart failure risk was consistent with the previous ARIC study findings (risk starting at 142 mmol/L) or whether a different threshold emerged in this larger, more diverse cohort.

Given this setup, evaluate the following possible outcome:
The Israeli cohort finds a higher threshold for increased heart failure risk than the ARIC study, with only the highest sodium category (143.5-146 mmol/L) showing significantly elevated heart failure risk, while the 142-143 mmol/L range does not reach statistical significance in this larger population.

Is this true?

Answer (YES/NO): NO